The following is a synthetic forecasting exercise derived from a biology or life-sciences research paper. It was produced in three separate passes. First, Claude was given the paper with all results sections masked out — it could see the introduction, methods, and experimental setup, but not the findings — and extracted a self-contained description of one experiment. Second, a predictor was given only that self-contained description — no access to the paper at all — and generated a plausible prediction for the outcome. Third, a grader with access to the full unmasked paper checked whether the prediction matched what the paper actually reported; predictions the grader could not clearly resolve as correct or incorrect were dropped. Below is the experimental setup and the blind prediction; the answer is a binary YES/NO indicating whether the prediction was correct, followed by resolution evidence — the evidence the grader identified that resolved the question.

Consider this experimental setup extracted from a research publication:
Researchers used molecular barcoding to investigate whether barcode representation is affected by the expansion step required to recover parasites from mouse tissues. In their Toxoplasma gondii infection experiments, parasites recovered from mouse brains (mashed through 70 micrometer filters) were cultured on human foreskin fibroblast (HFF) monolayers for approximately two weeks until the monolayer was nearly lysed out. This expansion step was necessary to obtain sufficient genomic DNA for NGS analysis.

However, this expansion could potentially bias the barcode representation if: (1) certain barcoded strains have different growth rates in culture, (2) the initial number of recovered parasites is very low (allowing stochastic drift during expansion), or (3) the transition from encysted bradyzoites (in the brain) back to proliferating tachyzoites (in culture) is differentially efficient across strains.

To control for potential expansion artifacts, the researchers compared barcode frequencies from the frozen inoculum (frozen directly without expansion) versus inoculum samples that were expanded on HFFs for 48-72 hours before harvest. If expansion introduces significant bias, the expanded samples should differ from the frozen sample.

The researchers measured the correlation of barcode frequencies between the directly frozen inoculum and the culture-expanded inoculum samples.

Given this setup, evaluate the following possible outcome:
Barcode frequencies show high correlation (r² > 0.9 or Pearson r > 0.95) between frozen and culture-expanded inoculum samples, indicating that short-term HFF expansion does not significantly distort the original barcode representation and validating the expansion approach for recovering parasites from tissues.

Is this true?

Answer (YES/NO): YES